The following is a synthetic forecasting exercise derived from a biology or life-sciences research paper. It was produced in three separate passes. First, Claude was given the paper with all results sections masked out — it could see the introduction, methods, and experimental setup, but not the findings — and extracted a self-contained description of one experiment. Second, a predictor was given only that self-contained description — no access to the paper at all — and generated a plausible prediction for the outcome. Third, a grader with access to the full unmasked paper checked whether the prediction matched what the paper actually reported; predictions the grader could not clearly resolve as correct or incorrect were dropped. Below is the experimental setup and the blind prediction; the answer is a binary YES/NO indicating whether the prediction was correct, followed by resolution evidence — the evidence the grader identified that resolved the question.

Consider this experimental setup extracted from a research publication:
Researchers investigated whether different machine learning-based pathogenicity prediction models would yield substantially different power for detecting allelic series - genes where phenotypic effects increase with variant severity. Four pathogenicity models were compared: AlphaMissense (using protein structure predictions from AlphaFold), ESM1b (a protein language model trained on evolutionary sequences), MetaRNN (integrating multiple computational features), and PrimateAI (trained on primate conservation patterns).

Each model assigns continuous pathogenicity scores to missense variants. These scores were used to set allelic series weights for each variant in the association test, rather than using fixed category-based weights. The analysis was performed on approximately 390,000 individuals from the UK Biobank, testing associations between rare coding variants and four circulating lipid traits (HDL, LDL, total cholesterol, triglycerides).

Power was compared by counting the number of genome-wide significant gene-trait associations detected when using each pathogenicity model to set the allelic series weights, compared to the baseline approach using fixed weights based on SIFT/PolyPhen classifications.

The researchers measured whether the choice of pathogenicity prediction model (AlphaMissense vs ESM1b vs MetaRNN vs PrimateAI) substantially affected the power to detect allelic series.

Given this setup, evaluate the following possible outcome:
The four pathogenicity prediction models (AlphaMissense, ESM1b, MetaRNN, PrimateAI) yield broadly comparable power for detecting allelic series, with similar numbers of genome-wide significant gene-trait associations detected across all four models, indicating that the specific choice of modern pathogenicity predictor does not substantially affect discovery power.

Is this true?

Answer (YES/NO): YES